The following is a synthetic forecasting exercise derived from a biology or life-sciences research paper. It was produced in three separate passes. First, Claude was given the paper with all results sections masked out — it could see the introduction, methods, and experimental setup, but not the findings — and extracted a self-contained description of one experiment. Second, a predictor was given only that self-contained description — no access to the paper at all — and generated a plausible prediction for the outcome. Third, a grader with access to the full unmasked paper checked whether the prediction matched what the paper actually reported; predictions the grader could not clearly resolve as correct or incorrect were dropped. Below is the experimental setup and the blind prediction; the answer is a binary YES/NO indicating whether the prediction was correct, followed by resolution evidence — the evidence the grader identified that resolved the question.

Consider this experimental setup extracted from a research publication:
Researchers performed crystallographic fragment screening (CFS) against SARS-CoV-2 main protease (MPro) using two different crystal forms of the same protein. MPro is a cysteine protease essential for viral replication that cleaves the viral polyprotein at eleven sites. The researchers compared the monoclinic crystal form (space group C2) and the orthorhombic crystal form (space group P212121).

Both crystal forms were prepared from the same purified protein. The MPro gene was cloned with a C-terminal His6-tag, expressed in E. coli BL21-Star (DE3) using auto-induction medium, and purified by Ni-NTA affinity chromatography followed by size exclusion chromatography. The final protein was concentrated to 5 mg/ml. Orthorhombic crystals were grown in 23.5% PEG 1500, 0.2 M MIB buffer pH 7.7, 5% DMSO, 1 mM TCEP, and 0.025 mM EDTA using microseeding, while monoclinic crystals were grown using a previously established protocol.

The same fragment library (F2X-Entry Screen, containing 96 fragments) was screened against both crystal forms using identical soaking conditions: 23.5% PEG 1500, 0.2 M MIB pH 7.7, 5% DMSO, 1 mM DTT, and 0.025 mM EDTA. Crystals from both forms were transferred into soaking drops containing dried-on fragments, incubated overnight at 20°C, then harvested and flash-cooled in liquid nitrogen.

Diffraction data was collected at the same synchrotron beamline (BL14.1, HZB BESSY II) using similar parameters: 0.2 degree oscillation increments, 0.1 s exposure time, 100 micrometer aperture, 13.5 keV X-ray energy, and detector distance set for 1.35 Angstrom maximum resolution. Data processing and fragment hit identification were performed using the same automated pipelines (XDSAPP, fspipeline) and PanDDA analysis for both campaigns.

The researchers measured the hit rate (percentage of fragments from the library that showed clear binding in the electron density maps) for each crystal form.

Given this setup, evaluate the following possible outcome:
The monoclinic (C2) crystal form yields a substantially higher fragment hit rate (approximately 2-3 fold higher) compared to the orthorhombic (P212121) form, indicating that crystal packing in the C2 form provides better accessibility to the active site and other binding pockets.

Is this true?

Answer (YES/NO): NO